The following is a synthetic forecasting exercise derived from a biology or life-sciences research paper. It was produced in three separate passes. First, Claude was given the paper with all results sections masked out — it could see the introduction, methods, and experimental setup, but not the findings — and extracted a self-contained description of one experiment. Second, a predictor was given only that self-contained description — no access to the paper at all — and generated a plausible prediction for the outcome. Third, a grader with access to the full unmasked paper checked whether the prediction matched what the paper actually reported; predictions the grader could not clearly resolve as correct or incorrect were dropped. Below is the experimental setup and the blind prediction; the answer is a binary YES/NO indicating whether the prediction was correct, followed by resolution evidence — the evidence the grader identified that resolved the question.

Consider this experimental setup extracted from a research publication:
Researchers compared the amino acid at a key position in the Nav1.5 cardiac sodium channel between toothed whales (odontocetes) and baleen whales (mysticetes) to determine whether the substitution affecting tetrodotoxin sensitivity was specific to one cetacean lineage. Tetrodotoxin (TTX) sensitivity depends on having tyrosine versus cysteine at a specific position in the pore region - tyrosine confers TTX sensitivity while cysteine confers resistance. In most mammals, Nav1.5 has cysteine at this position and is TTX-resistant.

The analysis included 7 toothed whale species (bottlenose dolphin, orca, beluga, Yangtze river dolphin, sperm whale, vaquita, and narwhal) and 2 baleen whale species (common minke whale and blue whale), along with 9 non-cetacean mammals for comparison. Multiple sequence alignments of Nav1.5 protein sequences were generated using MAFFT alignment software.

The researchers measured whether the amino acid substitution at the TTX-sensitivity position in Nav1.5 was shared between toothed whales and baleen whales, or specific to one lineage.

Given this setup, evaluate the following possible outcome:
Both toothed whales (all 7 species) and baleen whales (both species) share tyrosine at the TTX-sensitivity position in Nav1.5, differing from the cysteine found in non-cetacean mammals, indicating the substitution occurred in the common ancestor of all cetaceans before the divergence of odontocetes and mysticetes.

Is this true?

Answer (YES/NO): NO